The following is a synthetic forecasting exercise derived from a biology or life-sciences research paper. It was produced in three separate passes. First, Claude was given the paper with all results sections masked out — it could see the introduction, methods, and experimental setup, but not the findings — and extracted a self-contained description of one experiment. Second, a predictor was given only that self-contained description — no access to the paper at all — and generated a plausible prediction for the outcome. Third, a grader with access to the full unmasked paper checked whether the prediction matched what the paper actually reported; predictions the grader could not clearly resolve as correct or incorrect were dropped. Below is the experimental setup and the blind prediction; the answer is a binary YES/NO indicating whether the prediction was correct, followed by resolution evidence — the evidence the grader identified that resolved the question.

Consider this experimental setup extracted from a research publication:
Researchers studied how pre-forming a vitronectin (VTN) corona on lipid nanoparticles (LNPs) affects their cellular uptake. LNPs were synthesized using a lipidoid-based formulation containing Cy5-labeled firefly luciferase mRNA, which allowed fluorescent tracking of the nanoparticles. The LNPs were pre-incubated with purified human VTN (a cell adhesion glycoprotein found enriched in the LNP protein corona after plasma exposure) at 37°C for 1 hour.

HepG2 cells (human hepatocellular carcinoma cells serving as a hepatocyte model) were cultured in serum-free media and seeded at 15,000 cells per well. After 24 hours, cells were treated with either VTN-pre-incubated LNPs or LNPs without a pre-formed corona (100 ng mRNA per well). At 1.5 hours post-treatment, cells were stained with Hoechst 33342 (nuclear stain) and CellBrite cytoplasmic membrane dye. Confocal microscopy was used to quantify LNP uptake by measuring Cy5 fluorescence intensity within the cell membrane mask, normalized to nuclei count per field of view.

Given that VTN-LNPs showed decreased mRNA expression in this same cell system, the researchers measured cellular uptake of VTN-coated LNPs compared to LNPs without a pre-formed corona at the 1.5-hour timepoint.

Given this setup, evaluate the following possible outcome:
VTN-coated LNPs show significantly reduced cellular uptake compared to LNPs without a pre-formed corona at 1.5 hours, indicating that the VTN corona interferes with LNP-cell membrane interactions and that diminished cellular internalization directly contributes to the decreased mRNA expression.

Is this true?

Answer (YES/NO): NO